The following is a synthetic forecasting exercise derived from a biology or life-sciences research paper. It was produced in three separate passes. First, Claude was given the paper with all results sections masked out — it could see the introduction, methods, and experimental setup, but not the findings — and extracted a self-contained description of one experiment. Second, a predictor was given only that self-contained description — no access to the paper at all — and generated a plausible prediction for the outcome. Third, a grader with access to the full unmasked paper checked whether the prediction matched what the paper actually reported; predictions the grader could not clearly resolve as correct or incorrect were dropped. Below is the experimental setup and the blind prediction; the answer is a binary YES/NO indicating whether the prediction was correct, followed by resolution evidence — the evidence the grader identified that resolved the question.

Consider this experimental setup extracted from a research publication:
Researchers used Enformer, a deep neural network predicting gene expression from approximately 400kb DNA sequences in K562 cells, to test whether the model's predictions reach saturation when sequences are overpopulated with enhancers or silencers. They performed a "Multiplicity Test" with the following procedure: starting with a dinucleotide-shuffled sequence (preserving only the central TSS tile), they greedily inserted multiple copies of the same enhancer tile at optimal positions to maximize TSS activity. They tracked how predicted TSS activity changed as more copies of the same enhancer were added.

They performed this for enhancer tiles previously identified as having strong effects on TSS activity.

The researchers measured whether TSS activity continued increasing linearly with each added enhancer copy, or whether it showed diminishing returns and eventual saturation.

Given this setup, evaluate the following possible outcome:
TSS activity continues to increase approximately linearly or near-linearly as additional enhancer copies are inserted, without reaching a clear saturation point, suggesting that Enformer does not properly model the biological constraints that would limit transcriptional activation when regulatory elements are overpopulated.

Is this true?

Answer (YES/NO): NO